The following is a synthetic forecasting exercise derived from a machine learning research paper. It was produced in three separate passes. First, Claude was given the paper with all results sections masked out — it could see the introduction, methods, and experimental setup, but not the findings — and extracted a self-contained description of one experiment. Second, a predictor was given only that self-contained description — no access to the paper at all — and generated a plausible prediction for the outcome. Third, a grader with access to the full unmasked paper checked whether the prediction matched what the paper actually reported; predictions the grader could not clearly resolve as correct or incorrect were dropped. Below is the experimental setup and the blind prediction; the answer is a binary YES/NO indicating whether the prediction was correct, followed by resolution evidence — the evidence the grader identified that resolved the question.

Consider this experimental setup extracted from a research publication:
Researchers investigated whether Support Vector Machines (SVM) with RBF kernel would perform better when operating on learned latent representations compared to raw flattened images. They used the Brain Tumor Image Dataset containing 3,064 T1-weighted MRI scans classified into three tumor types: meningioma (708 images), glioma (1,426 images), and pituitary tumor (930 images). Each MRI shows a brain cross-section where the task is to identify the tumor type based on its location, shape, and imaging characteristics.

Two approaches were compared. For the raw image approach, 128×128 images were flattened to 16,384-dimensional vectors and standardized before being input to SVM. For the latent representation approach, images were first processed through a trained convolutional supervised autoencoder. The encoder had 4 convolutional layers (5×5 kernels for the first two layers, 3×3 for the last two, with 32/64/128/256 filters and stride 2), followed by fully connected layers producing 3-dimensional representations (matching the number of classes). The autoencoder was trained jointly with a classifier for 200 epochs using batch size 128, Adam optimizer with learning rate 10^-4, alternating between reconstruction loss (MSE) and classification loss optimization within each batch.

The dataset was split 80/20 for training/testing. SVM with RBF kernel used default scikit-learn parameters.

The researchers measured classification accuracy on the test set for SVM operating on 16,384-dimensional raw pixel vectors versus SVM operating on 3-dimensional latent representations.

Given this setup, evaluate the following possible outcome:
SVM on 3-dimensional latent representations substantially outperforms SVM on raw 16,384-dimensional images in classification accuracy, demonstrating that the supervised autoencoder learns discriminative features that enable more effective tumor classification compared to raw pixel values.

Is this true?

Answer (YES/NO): YES